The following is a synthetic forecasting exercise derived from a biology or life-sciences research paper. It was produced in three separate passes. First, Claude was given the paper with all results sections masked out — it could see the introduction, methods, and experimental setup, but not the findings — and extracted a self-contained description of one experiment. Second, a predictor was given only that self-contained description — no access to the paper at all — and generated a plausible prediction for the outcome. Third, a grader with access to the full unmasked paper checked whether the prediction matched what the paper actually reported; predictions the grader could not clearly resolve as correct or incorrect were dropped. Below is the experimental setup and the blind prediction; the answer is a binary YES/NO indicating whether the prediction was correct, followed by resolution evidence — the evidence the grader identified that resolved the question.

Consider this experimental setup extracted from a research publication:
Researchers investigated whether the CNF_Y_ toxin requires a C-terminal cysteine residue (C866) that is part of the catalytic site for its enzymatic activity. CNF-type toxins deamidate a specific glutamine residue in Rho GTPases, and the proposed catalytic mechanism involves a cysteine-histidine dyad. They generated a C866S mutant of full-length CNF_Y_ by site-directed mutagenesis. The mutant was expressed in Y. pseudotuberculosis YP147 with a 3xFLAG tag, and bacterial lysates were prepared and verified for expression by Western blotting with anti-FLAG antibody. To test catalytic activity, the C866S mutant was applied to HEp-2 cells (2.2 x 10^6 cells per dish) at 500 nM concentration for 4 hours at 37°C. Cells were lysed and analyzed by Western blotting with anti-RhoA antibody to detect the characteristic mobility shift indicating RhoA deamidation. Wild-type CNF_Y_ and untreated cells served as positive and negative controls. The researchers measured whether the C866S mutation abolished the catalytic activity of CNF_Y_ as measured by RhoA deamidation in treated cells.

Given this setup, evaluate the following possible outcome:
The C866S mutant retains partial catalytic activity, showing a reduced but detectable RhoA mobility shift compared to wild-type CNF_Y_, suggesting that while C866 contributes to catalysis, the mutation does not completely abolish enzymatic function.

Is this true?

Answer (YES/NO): NO